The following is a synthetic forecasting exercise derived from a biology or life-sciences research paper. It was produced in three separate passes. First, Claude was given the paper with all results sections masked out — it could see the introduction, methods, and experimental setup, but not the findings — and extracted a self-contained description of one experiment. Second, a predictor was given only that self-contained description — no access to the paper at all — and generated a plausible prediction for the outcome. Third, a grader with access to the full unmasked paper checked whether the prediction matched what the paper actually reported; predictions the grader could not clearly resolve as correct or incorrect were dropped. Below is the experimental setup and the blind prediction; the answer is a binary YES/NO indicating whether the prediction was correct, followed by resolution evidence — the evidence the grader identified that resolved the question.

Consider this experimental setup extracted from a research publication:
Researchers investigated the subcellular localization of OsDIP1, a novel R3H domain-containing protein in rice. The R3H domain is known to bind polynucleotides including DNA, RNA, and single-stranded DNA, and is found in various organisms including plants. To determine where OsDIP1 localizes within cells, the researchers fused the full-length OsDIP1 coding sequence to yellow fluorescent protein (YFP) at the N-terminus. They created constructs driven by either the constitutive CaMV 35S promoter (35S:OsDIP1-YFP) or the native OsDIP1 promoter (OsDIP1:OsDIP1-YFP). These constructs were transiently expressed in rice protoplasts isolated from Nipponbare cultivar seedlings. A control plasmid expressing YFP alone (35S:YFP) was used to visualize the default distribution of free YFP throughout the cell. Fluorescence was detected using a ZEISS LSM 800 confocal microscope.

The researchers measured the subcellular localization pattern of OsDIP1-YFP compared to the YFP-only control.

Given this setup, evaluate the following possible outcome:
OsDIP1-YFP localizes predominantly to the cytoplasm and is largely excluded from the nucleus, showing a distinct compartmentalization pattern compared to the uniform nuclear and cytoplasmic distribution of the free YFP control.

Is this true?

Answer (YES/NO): NO